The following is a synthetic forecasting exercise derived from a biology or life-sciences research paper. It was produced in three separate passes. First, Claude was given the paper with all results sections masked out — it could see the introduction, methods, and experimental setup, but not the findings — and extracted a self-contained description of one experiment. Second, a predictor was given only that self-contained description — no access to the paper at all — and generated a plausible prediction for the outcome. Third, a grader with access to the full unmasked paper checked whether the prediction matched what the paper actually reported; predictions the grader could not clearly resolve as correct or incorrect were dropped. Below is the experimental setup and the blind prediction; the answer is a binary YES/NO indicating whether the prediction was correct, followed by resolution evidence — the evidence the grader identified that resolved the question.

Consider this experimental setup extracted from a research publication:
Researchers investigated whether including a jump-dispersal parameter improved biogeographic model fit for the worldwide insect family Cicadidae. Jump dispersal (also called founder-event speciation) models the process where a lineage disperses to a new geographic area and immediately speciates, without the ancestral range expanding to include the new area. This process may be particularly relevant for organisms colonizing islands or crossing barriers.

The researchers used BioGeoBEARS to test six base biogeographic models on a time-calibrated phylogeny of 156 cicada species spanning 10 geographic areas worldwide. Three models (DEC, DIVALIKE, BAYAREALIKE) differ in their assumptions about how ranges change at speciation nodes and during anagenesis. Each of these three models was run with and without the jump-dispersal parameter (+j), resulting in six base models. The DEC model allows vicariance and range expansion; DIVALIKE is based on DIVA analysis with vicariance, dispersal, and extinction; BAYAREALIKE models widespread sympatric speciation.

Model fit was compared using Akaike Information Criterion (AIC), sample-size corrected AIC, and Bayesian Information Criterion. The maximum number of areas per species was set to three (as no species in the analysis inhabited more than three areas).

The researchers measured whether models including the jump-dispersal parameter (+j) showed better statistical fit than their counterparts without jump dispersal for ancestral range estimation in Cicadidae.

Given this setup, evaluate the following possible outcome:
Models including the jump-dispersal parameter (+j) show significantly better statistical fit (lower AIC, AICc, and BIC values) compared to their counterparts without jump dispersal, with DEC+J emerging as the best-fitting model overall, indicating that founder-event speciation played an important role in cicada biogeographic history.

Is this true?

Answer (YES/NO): NO